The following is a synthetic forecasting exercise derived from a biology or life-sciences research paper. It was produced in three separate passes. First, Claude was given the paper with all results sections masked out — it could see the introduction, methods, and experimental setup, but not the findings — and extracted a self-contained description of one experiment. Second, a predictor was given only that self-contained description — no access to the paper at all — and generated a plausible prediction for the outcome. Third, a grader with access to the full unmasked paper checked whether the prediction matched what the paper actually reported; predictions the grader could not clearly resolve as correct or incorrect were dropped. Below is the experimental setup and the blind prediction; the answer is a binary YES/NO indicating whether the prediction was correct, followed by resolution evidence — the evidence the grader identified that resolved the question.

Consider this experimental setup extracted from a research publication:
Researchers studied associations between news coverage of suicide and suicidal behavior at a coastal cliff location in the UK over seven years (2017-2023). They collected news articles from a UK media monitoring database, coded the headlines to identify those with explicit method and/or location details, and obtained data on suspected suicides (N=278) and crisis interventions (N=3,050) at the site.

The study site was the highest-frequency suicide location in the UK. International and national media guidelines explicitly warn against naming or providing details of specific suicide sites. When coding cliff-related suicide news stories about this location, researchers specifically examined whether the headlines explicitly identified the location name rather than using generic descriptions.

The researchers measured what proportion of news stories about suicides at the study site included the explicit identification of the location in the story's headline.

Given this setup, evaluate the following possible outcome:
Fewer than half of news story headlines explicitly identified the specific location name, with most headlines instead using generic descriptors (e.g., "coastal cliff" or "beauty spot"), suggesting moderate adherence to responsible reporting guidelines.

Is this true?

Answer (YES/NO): NO